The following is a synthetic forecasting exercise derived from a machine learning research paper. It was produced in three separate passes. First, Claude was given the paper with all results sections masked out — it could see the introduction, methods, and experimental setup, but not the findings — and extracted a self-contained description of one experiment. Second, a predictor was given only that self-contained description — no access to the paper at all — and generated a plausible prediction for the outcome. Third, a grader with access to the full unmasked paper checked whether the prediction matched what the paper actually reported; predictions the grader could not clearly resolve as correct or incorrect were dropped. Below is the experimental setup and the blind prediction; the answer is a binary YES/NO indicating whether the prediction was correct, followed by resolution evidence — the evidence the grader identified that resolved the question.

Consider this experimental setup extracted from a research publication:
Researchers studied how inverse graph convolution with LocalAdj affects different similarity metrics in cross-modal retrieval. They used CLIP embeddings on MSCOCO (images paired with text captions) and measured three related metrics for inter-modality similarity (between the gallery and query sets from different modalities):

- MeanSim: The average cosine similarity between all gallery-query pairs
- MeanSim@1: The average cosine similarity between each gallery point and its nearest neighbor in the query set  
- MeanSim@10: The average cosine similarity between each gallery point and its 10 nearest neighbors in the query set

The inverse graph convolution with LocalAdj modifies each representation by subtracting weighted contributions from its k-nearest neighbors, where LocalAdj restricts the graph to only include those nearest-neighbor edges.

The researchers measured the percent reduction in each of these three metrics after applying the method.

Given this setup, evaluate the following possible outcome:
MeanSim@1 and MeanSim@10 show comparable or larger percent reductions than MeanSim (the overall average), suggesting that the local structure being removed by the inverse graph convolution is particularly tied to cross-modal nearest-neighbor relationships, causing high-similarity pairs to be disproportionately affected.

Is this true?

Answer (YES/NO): NO